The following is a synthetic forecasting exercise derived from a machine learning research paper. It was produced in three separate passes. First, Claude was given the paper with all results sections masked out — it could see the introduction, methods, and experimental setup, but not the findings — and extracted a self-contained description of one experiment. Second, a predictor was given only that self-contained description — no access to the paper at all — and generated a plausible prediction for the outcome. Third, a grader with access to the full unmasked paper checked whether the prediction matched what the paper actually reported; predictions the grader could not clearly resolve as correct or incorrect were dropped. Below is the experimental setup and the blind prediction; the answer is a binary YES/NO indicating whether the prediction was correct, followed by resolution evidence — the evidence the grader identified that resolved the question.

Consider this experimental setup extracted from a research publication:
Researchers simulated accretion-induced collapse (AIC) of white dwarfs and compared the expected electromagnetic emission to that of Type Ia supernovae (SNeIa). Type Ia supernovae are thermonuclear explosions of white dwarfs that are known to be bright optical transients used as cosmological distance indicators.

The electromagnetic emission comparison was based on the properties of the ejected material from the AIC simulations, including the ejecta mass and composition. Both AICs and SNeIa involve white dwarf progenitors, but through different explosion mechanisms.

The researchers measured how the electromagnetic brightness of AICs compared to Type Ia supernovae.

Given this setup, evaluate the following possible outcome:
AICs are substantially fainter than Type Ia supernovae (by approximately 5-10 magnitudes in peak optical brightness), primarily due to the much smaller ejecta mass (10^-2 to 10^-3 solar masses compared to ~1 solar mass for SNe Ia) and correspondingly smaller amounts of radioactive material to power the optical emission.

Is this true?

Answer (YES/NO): YES